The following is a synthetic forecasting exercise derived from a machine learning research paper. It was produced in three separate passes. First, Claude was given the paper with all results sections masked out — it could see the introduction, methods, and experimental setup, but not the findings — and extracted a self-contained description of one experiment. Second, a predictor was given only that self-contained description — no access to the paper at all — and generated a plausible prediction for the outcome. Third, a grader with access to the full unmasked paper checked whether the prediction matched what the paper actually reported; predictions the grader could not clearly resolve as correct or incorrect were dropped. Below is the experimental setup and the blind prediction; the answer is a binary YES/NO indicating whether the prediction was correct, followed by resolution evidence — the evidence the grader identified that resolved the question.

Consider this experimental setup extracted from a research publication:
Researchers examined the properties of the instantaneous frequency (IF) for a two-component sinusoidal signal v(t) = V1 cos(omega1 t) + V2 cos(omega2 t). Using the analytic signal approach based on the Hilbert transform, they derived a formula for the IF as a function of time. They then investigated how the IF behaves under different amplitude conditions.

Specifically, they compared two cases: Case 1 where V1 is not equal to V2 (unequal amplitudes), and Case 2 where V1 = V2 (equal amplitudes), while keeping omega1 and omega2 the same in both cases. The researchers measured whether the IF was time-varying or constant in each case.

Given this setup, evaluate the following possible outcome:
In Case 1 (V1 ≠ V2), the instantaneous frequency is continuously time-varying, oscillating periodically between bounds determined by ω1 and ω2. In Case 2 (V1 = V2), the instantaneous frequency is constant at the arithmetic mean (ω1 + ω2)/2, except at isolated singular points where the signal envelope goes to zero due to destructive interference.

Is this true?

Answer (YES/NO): NO